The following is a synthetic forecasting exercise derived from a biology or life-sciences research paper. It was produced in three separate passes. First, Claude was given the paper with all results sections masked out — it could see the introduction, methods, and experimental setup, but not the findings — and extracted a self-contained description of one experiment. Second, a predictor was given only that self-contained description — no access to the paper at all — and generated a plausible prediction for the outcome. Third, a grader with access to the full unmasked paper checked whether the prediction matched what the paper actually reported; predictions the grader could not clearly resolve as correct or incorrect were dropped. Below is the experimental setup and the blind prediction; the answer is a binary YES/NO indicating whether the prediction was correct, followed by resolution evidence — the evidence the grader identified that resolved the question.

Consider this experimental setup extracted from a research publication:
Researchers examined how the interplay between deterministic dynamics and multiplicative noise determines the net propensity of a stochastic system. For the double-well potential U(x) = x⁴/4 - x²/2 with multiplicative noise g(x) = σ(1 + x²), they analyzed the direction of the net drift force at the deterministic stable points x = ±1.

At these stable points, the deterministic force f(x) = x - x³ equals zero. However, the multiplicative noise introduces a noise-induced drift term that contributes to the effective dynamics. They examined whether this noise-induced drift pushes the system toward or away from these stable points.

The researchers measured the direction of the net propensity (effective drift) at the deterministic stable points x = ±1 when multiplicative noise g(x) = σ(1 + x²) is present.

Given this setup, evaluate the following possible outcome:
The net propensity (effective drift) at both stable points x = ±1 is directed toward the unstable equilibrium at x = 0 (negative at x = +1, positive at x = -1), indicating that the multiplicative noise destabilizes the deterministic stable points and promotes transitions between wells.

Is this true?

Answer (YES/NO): YES